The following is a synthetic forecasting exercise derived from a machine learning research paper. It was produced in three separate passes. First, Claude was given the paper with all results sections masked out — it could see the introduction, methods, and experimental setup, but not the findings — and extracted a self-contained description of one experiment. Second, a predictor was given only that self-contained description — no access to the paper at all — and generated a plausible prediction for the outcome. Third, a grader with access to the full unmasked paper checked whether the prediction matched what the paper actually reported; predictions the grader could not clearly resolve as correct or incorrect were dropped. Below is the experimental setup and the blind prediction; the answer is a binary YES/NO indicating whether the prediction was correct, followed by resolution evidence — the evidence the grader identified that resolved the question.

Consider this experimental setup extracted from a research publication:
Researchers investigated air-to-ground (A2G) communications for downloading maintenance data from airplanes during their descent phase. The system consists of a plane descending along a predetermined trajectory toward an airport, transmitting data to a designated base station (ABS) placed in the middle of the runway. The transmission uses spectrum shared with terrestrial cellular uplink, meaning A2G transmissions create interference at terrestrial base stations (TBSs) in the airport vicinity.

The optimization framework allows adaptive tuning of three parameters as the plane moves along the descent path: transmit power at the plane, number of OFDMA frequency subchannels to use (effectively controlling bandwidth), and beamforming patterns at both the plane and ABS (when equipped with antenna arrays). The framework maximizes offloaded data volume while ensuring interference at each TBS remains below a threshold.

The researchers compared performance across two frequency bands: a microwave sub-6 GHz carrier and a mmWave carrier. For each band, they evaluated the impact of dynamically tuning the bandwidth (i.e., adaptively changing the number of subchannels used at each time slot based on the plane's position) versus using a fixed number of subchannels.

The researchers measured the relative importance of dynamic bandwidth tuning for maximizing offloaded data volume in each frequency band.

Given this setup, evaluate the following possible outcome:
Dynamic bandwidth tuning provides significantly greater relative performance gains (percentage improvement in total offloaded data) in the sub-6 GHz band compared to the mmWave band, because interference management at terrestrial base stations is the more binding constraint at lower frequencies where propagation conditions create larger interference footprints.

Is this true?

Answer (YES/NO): NO